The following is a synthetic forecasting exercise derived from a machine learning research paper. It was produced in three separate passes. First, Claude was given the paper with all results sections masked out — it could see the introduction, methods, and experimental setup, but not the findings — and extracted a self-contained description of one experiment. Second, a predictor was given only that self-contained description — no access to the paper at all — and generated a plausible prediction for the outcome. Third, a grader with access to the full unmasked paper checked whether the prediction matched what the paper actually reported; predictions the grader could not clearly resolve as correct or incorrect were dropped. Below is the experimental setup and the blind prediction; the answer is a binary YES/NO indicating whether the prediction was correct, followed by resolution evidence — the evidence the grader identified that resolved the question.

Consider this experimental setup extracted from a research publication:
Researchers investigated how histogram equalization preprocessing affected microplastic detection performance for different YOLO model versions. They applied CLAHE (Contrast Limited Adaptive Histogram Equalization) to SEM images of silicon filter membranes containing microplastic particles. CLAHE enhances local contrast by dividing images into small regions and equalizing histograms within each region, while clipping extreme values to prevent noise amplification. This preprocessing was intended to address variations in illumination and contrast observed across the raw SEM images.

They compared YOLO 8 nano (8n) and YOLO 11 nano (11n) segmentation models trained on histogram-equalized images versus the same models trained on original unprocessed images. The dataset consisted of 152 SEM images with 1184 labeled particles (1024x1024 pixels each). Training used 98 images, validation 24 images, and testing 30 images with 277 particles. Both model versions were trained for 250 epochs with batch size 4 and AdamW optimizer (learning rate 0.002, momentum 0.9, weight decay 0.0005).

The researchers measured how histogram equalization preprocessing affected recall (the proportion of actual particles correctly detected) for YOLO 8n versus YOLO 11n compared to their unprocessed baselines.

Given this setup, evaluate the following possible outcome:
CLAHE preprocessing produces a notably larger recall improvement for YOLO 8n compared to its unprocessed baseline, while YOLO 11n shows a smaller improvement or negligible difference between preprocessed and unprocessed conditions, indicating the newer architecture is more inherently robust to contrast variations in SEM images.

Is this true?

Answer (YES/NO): NO